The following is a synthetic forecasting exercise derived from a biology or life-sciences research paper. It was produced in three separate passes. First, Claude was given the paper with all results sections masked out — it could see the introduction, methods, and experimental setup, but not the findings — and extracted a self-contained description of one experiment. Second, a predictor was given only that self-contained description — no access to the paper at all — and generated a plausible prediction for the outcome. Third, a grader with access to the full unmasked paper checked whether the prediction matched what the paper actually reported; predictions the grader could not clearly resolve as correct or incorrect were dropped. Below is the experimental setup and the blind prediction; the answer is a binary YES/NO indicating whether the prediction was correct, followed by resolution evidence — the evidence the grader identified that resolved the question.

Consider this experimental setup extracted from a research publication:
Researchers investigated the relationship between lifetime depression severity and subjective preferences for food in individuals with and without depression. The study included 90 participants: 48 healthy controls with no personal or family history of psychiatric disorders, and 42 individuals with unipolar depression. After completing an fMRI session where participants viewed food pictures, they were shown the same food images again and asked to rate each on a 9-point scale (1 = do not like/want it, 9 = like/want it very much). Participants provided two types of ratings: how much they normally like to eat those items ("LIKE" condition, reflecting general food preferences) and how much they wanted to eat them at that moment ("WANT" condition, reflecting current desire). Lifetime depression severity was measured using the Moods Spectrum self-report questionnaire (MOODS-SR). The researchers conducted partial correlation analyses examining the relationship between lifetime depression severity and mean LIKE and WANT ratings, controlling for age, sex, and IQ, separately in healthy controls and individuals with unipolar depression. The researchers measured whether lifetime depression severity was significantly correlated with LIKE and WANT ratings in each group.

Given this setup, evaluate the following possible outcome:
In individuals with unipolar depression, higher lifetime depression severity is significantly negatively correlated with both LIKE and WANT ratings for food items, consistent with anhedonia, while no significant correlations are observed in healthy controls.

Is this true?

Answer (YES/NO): NO